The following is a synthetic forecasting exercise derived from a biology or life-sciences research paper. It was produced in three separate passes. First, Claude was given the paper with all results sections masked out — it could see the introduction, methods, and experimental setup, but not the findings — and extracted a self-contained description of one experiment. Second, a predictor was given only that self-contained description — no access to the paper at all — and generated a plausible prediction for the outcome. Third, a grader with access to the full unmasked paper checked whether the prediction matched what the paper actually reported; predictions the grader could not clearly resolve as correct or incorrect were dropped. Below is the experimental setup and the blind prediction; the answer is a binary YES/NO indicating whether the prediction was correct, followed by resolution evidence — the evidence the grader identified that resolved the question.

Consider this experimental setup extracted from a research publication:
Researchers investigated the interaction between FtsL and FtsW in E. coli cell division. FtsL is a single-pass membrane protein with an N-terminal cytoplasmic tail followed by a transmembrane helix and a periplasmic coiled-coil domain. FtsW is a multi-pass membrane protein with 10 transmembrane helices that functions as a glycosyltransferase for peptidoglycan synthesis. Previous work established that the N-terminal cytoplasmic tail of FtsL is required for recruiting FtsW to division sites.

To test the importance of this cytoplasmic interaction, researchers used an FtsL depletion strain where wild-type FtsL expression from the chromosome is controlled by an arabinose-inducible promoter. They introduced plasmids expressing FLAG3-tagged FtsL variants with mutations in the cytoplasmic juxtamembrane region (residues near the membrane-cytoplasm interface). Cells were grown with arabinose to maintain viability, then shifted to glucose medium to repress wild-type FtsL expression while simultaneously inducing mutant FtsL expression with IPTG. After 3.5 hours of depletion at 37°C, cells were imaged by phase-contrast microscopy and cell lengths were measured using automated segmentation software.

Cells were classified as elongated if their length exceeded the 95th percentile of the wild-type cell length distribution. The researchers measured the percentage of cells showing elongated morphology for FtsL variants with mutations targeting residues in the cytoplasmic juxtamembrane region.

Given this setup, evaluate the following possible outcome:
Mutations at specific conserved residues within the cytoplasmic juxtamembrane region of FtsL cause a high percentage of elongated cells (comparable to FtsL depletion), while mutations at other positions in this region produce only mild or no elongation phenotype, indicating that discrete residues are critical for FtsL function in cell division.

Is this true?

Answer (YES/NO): YES